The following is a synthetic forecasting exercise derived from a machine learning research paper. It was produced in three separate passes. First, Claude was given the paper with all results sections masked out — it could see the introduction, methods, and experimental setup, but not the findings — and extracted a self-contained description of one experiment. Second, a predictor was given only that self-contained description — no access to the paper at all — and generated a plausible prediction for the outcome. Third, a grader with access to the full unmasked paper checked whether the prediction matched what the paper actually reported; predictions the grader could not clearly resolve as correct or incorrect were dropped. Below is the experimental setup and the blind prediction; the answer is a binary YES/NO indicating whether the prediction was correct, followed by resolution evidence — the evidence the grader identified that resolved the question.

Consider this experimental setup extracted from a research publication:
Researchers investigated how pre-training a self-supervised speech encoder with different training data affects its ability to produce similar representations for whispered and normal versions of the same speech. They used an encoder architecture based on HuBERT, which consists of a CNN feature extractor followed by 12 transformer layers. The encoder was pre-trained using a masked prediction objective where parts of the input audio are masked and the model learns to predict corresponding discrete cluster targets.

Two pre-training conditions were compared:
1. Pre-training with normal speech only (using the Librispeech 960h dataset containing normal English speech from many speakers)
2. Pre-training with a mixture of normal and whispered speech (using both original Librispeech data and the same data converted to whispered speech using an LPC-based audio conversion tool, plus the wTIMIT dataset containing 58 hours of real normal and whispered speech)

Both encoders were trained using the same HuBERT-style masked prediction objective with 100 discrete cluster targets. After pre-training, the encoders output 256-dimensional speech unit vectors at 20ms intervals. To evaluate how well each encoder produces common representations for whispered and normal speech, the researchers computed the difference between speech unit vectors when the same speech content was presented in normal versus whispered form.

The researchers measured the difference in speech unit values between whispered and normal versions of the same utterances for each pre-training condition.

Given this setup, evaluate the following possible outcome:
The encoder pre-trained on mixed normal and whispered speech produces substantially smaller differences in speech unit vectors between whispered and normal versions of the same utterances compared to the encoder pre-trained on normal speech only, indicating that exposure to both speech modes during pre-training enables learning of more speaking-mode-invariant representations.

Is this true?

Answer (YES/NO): YES